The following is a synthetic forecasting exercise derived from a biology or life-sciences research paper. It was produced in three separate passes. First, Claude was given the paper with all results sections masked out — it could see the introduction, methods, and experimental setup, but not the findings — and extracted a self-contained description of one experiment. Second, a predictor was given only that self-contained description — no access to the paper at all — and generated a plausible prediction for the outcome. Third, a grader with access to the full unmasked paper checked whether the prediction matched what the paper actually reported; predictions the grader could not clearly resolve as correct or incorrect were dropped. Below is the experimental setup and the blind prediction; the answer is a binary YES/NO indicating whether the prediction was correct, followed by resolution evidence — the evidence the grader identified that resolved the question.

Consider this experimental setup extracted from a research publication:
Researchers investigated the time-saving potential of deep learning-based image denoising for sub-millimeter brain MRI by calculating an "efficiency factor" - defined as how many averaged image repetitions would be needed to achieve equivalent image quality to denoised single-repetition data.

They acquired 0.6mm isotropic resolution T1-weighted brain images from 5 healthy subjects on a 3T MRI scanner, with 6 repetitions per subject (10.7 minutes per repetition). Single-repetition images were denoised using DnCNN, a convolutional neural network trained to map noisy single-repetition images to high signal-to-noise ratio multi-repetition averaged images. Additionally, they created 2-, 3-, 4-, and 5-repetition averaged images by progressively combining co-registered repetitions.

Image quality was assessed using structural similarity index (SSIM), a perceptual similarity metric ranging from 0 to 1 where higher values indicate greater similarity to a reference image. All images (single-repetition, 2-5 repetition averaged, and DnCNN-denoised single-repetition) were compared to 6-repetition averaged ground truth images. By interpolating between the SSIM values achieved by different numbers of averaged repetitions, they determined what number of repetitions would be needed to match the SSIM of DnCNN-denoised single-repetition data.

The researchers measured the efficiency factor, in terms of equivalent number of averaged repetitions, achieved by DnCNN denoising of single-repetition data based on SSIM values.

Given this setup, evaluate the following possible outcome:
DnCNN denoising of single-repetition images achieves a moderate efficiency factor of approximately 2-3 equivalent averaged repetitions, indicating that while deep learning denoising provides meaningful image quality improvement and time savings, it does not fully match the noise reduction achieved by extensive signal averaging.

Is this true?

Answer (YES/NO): YES